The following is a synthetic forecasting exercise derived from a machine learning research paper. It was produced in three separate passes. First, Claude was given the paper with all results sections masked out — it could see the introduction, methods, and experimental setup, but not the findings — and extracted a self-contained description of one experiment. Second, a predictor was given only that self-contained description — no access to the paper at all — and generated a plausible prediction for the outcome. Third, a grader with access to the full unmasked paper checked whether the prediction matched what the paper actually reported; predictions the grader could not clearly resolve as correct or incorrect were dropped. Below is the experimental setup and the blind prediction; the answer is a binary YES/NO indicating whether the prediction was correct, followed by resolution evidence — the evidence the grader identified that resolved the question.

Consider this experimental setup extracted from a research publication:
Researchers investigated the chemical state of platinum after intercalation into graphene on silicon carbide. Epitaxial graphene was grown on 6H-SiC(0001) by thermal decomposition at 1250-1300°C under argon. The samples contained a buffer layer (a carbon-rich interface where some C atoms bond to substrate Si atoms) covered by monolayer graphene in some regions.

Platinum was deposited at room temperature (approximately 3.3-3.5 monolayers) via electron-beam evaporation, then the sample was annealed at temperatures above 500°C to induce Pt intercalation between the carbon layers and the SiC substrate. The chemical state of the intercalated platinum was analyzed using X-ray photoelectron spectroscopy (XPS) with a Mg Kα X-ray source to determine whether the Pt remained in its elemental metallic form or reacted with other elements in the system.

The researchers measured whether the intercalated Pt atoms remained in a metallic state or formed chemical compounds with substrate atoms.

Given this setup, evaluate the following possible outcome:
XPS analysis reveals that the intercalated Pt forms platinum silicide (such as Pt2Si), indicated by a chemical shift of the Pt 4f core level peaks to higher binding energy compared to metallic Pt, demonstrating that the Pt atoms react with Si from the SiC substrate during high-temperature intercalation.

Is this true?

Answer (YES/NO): YES